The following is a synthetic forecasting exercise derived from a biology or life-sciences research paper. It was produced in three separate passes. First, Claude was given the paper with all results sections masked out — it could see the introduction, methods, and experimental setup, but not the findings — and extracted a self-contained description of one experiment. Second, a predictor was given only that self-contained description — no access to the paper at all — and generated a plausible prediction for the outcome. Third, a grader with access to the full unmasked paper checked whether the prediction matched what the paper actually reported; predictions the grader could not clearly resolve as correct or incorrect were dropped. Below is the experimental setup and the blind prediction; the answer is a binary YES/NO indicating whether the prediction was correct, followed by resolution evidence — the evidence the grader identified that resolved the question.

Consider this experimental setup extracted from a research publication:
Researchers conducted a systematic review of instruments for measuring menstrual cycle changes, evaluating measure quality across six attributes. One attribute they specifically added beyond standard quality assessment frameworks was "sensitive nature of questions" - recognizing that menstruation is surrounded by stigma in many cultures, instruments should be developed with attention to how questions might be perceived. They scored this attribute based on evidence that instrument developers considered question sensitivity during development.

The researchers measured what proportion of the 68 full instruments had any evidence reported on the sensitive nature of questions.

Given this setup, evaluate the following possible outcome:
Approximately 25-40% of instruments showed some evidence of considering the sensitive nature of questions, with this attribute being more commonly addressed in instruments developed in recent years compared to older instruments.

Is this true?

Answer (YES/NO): NO